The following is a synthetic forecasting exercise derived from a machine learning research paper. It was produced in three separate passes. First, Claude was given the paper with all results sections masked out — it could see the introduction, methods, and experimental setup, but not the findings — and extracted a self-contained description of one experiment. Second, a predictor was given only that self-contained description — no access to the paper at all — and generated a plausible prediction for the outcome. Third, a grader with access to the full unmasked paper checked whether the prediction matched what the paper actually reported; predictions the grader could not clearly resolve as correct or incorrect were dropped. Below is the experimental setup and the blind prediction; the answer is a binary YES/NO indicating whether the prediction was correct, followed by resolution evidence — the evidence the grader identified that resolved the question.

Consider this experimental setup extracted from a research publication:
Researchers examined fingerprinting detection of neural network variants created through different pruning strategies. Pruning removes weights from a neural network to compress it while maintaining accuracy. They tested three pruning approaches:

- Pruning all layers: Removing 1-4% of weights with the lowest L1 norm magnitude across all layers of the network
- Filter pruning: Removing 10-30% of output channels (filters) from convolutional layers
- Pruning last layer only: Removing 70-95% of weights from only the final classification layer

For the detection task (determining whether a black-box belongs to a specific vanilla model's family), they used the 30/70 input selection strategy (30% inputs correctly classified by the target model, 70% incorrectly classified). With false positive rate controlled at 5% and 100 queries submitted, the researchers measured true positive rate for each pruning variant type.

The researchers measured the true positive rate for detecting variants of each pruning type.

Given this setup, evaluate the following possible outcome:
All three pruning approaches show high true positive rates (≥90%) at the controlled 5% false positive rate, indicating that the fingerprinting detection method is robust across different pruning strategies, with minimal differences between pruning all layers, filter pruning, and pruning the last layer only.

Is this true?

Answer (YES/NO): NO